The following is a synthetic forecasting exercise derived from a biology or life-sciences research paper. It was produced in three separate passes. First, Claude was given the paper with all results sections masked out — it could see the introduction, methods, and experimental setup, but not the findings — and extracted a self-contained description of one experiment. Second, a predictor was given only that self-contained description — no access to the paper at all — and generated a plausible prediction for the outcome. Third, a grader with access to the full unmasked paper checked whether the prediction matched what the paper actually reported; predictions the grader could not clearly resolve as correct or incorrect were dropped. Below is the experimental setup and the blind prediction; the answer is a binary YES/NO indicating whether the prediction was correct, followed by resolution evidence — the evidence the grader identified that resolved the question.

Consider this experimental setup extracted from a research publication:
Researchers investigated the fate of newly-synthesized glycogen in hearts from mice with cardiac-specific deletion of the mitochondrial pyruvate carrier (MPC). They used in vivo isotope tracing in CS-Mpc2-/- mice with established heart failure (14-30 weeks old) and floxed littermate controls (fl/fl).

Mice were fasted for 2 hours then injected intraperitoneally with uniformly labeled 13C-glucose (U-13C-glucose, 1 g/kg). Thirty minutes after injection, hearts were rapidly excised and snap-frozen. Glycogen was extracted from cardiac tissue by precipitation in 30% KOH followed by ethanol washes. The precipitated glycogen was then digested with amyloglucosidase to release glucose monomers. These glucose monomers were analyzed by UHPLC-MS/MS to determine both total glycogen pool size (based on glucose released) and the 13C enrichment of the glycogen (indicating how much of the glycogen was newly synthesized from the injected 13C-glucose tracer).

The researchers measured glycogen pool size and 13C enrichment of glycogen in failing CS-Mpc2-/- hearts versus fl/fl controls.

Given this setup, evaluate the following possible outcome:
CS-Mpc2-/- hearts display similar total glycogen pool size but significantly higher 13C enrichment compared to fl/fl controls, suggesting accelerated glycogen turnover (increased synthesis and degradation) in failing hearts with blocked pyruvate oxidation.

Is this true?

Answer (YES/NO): NO